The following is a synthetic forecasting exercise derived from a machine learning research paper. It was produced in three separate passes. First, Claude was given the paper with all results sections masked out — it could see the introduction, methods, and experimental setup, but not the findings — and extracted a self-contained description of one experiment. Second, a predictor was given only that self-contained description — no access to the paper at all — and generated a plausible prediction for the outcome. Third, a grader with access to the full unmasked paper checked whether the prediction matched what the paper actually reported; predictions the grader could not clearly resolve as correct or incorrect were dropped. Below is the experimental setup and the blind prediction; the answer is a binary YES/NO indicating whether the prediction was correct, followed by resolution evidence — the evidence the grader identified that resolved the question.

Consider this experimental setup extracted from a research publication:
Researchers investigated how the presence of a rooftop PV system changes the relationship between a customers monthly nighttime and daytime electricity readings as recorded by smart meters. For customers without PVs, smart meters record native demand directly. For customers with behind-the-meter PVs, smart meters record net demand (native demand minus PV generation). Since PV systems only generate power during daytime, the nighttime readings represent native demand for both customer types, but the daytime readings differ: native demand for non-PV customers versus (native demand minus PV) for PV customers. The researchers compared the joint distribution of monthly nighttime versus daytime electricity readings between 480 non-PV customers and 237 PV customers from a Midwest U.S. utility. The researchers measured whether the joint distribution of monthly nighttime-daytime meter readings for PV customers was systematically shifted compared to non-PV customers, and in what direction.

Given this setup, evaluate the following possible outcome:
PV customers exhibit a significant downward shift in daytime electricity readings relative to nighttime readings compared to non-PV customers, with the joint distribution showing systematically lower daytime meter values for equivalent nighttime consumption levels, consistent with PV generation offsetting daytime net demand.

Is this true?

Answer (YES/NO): YES